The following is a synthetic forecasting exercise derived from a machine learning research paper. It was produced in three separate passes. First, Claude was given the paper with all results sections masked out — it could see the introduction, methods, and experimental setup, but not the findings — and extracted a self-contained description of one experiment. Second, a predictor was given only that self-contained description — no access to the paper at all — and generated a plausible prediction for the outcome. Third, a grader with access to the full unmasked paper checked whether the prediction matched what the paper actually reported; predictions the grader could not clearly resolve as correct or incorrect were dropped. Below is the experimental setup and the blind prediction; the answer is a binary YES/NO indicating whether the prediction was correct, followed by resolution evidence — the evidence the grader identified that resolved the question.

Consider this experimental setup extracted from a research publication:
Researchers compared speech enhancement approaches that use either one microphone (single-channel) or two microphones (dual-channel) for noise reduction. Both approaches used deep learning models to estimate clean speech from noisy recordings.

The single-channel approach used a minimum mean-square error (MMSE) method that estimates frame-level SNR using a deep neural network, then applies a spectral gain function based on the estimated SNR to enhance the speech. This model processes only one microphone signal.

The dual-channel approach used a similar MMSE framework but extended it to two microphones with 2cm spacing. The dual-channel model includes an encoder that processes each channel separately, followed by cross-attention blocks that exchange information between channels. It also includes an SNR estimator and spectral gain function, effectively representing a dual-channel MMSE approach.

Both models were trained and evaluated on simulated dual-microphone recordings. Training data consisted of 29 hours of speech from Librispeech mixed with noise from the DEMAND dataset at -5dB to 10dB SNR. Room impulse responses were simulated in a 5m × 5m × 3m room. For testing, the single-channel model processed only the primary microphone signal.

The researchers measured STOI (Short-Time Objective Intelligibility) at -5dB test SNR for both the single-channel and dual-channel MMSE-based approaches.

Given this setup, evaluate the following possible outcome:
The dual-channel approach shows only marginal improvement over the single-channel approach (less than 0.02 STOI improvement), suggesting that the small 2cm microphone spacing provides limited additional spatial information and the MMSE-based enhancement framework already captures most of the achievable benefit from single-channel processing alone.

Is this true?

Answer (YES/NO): NO